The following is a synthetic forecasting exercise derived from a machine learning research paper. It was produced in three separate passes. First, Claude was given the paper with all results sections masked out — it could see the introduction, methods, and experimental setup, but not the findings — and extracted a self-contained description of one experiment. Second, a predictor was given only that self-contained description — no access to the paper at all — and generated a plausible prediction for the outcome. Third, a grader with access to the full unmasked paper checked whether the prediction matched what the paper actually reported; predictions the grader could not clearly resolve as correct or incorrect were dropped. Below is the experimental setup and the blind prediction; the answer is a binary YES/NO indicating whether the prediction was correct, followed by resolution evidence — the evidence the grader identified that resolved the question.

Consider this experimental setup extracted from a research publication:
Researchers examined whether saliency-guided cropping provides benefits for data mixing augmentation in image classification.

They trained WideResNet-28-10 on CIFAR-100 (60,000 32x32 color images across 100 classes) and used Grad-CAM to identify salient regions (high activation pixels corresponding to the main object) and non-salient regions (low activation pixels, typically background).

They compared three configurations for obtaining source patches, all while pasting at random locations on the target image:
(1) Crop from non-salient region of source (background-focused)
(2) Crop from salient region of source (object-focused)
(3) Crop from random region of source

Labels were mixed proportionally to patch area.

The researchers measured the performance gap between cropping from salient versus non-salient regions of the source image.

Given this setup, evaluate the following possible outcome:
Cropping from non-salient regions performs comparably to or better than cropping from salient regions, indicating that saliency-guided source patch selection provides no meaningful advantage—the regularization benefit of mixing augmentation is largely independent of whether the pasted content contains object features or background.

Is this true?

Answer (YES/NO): NO